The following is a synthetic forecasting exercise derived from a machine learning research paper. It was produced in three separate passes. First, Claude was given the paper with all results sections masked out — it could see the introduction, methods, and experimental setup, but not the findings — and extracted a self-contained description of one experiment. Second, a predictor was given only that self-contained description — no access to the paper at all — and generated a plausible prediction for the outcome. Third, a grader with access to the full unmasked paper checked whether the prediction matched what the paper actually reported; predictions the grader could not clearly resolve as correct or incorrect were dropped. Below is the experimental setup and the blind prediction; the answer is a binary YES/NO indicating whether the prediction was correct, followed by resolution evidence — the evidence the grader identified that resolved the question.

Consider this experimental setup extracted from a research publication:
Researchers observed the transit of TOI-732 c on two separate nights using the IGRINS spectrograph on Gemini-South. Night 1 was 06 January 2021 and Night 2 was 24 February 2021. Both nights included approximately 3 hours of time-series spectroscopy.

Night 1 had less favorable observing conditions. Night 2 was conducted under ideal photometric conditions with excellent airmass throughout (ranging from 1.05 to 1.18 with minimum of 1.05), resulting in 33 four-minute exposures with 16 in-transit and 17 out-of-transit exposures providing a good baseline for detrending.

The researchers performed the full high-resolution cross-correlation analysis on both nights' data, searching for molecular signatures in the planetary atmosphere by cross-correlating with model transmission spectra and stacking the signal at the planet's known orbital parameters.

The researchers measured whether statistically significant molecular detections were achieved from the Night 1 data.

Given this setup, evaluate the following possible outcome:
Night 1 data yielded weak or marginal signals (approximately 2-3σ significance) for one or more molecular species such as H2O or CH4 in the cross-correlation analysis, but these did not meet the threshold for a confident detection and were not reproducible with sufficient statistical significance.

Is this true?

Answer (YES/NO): NO